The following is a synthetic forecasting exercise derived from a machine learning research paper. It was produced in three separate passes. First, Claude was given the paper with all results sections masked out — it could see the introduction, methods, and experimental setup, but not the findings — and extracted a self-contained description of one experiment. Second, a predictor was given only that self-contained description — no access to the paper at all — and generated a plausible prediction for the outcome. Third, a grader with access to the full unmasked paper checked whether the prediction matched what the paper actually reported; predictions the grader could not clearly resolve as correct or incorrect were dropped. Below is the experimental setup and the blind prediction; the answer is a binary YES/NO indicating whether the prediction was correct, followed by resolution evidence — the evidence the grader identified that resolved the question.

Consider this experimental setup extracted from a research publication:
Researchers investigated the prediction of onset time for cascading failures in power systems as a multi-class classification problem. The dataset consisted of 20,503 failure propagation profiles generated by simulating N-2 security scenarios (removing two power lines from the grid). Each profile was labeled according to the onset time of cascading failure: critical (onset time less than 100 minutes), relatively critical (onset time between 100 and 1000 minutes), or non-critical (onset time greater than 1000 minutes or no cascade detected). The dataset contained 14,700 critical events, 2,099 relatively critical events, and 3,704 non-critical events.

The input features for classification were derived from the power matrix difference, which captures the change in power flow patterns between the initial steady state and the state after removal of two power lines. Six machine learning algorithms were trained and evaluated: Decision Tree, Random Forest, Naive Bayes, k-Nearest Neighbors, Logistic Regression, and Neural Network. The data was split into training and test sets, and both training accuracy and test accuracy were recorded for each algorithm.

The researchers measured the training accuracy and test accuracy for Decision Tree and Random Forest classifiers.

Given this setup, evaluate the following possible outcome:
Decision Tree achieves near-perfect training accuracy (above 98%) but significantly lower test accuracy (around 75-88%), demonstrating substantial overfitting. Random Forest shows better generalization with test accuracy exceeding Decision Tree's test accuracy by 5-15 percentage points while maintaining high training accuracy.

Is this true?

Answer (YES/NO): NO